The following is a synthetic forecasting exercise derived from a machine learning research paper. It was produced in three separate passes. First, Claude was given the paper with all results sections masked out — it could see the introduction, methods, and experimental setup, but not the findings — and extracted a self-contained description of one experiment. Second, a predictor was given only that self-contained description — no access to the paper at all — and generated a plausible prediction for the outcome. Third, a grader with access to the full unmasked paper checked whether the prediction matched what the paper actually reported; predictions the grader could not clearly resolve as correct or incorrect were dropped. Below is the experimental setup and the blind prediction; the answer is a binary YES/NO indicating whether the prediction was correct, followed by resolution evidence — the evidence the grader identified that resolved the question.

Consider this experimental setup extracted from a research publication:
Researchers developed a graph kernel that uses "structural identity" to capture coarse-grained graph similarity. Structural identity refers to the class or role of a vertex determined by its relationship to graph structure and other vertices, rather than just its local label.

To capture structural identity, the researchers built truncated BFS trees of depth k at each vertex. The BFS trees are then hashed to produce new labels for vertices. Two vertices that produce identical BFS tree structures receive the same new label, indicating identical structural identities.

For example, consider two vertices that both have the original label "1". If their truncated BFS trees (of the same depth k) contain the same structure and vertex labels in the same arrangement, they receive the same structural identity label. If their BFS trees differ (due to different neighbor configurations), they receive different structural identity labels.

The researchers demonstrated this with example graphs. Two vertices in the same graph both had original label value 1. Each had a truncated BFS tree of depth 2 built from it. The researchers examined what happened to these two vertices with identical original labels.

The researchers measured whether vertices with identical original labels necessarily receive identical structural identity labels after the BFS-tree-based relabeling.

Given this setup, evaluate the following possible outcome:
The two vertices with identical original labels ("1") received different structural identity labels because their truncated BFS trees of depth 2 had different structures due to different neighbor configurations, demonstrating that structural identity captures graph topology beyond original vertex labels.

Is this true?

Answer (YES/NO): NO